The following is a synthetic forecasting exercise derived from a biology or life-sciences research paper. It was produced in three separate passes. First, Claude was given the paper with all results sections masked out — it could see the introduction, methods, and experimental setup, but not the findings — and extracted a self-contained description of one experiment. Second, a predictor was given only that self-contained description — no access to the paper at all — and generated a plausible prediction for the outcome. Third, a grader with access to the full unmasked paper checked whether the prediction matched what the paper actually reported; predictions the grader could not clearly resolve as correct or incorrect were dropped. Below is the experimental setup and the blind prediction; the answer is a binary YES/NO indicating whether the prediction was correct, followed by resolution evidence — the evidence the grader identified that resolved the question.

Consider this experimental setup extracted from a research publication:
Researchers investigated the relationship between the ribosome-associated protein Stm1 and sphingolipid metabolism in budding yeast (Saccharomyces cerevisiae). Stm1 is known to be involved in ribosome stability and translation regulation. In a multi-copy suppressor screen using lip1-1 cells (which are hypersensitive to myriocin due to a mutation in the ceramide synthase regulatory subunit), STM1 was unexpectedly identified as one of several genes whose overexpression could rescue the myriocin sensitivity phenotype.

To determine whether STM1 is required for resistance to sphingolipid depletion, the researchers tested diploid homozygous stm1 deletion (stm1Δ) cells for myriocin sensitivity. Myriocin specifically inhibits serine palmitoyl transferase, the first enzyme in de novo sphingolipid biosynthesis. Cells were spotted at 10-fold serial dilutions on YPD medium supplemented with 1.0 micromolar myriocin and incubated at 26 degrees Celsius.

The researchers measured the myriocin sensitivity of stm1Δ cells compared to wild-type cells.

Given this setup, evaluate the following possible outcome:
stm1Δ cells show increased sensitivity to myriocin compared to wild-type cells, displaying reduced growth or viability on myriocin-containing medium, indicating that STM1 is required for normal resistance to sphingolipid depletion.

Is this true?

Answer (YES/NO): NO